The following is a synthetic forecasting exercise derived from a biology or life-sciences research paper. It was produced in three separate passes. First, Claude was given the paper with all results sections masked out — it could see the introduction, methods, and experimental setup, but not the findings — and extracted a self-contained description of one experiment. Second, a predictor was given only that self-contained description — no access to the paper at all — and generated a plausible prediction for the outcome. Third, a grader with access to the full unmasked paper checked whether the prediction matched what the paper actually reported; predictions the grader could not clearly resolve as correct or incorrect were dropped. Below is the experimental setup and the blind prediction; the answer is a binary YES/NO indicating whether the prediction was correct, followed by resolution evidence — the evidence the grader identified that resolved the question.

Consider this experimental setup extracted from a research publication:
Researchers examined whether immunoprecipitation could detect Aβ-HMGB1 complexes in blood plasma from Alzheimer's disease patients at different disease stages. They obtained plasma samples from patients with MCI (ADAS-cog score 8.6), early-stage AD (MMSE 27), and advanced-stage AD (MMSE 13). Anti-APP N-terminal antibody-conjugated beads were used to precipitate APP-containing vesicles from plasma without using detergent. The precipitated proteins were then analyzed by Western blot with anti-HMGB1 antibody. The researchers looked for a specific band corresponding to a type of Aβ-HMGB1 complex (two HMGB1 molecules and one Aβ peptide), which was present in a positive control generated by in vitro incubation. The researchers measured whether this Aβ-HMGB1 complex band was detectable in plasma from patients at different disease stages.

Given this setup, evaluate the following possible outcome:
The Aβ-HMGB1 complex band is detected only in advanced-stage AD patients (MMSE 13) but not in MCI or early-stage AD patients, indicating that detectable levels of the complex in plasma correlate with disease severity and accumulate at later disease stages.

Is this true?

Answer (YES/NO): YES